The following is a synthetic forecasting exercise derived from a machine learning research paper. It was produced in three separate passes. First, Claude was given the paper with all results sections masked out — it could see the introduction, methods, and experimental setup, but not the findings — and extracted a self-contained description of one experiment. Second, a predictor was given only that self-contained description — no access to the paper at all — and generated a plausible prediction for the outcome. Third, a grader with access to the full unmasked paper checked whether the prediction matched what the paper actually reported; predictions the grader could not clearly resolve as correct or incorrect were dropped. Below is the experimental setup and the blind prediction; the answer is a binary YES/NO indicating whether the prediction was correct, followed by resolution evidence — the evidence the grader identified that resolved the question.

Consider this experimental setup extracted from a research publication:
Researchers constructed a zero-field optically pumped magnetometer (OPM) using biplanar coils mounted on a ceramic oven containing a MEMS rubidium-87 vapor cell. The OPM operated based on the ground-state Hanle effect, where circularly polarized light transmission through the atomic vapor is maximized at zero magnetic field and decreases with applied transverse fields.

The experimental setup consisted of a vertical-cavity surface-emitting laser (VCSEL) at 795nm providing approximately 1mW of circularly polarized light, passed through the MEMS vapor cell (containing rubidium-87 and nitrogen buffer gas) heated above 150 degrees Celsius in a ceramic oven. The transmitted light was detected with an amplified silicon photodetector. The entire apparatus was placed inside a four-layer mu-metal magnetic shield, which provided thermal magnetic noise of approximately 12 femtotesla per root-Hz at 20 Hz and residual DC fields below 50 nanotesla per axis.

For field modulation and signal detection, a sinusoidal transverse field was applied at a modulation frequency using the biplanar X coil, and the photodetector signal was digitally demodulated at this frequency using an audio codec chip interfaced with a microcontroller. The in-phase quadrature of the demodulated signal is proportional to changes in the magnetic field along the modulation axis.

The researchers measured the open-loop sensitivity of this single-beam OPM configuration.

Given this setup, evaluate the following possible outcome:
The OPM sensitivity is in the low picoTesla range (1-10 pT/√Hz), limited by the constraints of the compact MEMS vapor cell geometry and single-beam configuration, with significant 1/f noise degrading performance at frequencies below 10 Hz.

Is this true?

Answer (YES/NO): NO